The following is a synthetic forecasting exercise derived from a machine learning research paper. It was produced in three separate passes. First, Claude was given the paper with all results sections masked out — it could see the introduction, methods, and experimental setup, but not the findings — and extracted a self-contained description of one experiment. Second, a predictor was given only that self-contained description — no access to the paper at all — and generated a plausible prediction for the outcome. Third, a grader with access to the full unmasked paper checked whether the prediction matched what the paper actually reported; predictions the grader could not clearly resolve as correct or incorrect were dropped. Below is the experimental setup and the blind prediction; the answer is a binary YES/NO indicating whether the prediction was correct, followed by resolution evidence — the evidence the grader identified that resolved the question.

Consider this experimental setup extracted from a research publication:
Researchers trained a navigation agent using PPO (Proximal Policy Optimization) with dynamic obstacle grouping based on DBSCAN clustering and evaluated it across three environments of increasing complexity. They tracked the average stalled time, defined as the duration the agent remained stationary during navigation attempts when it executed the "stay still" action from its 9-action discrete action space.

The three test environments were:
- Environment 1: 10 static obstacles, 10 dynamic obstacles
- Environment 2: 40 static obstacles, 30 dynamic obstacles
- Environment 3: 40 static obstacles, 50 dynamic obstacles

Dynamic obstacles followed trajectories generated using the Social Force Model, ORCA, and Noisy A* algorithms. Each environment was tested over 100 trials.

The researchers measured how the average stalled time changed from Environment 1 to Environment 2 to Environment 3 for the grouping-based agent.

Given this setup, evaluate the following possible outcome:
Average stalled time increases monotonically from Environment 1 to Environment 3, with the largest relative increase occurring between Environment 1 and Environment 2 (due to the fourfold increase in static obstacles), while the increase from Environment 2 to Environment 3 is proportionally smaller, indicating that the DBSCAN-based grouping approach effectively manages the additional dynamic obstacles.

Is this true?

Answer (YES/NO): NO